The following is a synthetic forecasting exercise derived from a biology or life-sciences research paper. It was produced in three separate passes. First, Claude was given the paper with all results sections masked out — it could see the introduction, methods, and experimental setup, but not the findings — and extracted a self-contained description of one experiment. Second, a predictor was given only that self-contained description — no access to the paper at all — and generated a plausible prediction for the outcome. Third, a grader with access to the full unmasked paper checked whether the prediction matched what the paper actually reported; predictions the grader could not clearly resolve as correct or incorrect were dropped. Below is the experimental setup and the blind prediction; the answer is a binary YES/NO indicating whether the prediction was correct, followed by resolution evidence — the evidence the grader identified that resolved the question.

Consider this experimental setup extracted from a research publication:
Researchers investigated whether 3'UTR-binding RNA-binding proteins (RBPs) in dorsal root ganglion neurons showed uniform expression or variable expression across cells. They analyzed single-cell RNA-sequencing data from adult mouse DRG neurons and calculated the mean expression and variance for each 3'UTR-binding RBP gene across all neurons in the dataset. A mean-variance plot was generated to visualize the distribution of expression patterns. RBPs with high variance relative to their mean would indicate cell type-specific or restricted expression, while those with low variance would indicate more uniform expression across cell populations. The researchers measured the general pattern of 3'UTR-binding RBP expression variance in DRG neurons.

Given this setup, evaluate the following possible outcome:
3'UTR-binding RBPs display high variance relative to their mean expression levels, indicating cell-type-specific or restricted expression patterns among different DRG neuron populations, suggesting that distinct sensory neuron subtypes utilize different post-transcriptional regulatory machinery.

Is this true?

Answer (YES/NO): NO